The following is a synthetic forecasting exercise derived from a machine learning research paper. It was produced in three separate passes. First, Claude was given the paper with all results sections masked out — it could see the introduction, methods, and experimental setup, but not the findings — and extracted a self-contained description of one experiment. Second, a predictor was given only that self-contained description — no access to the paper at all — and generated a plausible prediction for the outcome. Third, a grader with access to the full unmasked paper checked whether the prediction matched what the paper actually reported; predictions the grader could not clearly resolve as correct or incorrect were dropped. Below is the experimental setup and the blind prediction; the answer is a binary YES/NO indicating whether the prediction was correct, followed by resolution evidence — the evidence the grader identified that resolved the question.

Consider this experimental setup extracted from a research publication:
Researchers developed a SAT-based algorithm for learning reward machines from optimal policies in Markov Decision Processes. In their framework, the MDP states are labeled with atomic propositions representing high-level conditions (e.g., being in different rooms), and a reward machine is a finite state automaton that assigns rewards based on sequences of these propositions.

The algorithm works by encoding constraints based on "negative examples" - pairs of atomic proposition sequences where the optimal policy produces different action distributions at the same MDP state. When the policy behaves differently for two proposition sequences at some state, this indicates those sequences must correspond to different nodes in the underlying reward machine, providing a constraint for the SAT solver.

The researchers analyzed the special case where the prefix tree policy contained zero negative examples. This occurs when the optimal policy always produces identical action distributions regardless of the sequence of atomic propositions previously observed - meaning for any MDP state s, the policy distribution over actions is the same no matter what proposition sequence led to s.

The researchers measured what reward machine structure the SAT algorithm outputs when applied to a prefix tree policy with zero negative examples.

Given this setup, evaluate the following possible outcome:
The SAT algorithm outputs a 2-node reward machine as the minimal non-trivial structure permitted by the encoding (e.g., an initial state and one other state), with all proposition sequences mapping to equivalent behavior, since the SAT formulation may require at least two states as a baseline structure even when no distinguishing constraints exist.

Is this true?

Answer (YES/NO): NO